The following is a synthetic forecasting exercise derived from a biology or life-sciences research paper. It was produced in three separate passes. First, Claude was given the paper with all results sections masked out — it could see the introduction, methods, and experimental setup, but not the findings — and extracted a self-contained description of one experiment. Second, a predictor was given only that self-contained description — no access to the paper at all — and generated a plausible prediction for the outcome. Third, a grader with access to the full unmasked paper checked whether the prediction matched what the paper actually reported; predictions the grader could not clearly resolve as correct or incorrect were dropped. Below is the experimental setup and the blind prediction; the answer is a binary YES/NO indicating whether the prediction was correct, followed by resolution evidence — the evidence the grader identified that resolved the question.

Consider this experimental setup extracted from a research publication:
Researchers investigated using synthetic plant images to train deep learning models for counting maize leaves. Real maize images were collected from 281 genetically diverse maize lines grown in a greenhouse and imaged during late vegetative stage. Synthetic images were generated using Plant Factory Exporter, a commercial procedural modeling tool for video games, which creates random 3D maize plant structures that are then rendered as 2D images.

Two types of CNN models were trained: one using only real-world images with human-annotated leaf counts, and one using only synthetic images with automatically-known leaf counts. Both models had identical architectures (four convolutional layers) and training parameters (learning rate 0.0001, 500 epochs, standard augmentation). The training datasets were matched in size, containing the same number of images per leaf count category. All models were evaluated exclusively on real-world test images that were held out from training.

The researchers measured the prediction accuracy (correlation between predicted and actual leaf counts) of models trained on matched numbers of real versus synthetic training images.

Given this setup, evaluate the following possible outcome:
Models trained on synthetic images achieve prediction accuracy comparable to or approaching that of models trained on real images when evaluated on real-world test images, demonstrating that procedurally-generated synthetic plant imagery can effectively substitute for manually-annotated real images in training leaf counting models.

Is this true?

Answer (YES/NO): NO